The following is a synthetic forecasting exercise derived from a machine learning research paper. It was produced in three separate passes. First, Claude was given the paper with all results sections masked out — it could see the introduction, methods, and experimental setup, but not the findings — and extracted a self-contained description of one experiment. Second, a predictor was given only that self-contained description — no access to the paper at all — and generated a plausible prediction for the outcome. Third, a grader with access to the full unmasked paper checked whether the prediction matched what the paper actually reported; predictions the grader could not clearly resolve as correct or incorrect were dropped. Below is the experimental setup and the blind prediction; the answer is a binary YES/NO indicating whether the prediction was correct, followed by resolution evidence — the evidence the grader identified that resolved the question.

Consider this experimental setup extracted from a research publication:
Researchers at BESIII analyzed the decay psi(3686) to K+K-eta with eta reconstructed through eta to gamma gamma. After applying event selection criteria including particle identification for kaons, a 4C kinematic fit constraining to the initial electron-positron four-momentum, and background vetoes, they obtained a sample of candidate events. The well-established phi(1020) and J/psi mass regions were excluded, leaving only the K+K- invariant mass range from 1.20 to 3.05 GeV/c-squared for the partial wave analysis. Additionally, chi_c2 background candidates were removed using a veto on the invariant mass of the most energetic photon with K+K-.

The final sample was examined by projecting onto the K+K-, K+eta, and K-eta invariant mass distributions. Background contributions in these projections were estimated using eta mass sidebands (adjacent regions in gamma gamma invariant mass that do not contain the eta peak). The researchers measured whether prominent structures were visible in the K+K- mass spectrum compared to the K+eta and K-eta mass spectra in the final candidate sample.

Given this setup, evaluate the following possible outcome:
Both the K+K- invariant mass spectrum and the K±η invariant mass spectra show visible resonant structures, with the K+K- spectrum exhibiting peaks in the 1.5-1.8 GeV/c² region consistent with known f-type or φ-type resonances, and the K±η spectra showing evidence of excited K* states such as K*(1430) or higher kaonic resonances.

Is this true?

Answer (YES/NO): NO